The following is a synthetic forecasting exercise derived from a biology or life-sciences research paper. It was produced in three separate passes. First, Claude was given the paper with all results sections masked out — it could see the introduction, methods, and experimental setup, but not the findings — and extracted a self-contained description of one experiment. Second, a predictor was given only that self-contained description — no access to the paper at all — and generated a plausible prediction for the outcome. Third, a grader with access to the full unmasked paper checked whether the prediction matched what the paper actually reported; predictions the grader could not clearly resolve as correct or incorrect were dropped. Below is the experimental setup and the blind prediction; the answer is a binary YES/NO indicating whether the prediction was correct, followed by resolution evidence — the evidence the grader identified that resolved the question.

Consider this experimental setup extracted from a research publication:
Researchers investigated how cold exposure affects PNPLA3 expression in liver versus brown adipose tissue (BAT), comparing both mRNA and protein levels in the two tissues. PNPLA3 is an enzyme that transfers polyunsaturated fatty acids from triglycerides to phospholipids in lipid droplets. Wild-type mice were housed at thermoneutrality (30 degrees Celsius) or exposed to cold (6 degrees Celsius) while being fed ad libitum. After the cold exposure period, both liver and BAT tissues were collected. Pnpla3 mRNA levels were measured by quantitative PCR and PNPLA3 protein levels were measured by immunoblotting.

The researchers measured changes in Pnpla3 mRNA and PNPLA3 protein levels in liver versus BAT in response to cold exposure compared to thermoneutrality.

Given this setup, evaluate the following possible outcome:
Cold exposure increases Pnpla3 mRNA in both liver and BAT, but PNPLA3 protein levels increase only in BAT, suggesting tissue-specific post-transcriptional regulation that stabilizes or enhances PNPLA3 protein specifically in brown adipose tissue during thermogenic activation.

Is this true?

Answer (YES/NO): NO